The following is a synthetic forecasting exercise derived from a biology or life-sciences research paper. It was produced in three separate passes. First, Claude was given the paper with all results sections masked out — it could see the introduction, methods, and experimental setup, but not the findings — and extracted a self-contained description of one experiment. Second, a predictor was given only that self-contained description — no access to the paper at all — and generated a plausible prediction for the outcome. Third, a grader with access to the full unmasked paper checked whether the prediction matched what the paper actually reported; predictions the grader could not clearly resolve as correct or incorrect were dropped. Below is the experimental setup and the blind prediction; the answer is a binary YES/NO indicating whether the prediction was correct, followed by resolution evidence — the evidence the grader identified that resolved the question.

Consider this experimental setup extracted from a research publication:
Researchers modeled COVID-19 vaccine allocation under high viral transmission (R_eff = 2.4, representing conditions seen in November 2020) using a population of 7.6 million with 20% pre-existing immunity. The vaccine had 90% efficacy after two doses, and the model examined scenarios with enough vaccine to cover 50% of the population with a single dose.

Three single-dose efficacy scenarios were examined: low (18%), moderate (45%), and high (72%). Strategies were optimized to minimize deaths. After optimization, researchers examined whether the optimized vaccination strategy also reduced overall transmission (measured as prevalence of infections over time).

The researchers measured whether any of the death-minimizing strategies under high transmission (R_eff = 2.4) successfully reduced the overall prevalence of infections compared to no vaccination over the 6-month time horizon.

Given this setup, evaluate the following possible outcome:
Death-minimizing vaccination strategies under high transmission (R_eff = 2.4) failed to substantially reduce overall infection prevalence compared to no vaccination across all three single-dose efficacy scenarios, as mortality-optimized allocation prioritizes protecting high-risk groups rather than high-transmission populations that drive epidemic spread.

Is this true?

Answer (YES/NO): YES